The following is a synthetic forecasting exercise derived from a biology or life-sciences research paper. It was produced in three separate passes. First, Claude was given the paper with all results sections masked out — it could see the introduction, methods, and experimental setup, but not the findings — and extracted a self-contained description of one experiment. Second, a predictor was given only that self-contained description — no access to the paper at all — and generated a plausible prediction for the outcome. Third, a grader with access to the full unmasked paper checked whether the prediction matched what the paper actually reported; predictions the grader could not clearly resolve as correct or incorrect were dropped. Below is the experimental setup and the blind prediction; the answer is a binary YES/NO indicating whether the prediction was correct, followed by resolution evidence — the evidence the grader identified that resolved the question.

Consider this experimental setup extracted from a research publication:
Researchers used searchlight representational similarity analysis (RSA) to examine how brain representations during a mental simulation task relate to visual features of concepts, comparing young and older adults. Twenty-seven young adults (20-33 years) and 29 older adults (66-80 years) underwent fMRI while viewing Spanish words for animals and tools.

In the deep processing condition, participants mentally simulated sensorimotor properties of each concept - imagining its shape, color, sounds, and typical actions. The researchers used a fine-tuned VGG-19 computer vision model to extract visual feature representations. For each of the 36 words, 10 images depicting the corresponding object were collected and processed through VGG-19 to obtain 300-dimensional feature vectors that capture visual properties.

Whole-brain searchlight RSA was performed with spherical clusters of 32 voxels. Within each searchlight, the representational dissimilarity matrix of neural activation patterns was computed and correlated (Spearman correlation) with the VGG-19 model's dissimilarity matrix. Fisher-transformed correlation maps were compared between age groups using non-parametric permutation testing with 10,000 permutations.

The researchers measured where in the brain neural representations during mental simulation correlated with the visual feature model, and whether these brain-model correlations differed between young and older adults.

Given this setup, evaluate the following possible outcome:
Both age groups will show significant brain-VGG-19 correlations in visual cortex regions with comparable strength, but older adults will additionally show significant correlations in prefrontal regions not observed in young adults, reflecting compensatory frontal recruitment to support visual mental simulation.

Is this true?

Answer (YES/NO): NO